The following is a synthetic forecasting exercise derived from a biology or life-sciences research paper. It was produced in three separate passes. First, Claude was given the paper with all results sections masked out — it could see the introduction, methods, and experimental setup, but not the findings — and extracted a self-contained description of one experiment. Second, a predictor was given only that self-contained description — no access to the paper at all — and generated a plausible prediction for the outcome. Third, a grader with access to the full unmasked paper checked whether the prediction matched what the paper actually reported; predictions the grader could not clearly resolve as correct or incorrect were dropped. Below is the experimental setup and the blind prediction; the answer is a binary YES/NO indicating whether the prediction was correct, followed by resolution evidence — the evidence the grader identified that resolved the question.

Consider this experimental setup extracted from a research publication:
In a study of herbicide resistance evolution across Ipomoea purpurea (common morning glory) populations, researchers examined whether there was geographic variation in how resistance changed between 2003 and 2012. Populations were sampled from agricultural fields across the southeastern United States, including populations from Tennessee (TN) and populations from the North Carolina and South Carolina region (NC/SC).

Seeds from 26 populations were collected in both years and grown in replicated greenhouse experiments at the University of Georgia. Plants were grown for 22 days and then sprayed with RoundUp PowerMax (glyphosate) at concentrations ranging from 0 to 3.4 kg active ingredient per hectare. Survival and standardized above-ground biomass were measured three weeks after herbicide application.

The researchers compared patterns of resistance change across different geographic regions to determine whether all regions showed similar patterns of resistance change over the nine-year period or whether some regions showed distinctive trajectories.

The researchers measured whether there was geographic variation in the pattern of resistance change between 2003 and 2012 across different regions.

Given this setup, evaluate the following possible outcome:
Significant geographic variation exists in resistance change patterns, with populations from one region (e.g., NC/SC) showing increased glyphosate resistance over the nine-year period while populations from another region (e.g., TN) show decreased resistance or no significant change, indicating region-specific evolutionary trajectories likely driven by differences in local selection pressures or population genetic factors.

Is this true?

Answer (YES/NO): YES